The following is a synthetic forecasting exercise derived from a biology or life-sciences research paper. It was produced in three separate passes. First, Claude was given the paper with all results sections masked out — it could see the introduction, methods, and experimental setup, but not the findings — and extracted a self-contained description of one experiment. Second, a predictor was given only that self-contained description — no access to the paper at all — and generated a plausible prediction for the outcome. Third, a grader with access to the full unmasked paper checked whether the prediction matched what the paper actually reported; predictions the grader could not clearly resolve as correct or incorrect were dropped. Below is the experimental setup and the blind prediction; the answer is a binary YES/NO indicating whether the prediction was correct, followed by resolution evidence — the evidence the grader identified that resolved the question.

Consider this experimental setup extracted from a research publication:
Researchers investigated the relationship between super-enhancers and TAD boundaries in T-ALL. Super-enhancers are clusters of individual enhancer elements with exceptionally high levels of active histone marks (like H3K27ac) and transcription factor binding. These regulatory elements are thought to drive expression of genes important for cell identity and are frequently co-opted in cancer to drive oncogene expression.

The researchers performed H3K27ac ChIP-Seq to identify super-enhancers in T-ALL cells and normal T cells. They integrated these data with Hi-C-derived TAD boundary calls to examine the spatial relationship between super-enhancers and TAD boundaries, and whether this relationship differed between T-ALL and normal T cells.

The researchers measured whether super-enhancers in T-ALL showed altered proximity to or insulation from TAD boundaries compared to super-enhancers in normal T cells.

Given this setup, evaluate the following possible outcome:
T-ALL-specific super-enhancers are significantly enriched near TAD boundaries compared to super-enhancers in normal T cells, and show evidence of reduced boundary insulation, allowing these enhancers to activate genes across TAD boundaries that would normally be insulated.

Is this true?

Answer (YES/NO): NO